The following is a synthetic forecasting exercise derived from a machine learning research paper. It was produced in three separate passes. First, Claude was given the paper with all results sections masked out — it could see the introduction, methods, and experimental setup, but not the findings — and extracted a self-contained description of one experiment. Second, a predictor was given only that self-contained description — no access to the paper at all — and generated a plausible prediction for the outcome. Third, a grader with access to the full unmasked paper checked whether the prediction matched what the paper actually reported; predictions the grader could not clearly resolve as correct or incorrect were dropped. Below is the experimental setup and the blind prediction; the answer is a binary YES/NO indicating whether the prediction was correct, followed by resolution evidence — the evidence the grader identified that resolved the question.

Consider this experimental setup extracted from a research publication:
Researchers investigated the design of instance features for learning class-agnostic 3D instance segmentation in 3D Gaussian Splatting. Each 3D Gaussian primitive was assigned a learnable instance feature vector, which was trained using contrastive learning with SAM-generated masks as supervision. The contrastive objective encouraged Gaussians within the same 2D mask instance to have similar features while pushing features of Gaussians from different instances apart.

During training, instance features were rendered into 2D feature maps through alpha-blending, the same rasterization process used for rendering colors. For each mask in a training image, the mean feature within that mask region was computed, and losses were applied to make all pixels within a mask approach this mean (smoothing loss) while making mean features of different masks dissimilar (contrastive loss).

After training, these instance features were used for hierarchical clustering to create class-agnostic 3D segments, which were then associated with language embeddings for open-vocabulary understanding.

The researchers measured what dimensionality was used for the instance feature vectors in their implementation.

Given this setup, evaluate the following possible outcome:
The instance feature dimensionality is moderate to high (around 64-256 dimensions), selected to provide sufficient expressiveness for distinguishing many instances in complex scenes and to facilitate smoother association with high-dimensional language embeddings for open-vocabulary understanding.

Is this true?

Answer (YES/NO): NO